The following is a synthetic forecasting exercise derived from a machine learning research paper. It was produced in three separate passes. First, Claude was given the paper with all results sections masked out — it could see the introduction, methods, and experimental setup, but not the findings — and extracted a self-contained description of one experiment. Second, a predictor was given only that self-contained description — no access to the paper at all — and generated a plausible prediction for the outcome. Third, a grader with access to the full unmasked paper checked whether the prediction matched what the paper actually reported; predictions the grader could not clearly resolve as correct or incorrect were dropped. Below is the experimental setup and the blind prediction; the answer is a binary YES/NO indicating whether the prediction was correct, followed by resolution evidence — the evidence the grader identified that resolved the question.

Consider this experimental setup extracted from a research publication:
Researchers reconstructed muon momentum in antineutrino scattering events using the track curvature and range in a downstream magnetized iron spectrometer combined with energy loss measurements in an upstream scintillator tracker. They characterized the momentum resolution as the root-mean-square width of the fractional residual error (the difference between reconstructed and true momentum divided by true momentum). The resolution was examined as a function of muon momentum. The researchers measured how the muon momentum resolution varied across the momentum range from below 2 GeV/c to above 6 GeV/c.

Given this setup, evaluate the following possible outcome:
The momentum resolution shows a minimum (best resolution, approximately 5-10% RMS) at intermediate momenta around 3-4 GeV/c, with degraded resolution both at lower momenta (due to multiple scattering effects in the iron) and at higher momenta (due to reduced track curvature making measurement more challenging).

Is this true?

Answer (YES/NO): NO